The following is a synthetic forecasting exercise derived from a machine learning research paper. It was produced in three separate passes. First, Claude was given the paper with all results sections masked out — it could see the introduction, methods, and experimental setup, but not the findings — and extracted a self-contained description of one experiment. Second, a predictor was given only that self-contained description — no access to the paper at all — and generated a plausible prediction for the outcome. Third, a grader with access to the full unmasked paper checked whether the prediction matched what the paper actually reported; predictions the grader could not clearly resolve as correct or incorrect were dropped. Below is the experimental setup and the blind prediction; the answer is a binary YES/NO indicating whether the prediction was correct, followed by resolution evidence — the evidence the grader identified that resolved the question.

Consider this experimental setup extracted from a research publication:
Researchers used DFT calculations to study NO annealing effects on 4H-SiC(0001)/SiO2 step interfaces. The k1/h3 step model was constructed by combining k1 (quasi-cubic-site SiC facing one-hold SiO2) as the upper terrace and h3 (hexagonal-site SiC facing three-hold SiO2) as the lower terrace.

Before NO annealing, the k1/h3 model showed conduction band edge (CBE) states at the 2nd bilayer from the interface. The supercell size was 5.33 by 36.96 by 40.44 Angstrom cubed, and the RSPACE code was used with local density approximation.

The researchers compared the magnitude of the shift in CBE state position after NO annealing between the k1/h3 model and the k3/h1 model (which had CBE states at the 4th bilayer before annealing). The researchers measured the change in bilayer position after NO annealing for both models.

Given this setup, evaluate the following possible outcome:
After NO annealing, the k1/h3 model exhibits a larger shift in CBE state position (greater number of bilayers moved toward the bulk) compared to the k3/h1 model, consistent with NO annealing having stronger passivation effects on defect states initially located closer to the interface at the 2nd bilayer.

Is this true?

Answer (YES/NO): YES